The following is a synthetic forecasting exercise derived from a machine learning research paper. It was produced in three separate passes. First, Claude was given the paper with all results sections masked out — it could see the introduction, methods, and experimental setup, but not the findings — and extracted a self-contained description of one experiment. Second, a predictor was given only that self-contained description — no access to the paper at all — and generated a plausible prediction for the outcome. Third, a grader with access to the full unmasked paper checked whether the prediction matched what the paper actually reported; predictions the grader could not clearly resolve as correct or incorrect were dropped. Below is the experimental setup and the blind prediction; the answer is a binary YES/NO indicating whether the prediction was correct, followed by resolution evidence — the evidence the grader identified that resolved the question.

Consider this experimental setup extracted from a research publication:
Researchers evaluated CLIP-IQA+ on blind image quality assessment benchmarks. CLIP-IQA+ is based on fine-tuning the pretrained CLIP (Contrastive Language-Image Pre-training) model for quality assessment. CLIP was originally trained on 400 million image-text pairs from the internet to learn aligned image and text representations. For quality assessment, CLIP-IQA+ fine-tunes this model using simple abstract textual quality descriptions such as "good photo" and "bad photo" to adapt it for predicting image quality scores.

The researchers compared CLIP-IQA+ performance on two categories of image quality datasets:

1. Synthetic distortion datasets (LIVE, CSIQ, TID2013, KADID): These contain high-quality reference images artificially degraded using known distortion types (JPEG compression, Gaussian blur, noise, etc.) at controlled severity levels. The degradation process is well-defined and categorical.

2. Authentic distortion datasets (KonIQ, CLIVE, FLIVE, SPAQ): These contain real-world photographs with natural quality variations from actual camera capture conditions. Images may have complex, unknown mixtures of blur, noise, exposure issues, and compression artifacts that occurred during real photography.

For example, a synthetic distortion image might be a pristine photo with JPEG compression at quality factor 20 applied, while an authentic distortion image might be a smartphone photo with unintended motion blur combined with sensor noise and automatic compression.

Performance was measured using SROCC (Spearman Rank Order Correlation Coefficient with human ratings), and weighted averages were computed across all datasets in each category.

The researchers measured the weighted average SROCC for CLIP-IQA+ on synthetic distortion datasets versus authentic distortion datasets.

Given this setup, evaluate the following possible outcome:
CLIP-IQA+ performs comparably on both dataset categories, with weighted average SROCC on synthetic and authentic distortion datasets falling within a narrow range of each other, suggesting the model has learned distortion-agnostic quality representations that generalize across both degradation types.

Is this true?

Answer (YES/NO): NO